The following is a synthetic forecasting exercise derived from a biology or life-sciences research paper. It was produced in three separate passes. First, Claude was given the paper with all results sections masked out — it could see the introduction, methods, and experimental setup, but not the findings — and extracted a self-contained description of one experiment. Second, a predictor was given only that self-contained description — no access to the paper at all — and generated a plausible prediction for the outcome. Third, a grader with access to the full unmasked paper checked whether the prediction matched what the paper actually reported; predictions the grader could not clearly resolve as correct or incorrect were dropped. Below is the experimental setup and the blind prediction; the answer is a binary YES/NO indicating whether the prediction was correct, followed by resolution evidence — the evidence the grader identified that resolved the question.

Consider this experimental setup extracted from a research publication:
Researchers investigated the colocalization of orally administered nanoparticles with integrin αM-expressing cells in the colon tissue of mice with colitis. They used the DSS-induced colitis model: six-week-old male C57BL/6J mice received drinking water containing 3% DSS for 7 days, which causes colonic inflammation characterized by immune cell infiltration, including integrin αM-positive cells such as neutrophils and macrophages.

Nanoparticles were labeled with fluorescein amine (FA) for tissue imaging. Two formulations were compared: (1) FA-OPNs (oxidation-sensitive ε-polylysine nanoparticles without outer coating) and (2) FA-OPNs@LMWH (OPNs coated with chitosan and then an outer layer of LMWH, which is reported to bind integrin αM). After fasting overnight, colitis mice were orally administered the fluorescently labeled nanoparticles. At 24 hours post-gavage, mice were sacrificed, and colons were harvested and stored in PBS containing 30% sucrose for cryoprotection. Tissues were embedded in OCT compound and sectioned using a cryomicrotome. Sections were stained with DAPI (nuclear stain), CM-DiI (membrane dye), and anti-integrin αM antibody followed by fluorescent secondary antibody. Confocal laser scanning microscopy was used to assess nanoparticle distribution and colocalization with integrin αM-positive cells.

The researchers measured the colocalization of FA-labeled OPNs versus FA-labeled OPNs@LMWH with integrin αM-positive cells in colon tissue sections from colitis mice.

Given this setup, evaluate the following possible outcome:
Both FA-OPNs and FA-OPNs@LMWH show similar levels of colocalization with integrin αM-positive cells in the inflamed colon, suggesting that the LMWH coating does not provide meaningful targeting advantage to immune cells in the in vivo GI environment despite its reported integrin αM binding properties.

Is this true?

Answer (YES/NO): NO